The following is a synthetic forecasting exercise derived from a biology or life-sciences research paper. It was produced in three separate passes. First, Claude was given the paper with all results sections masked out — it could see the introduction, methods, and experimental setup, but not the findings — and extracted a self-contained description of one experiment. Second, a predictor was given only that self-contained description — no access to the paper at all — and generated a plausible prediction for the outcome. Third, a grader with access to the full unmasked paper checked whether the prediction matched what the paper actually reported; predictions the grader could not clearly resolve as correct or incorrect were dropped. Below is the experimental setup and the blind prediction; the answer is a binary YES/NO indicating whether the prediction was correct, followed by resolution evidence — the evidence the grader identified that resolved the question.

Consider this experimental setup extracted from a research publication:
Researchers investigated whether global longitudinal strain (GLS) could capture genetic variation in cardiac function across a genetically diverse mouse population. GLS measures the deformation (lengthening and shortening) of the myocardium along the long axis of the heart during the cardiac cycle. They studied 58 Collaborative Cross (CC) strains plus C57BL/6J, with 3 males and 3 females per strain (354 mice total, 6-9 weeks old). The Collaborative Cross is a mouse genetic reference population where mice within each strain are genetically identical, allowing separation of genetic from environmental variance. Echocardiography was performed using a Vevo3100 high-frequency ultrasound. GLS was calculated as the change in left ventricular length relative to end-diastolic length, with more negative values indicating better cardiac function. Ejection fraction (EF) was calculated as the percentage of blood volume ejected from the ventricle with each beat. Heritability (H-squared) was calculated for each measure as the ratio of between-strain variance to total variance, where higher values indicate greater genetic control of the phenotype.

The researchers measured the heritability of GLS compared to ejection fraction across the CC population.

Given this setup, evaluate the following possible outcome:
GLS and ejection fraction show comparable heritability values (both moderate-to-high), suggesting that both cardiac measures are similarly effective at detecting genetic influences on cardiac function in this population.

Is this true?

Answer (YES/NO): YES